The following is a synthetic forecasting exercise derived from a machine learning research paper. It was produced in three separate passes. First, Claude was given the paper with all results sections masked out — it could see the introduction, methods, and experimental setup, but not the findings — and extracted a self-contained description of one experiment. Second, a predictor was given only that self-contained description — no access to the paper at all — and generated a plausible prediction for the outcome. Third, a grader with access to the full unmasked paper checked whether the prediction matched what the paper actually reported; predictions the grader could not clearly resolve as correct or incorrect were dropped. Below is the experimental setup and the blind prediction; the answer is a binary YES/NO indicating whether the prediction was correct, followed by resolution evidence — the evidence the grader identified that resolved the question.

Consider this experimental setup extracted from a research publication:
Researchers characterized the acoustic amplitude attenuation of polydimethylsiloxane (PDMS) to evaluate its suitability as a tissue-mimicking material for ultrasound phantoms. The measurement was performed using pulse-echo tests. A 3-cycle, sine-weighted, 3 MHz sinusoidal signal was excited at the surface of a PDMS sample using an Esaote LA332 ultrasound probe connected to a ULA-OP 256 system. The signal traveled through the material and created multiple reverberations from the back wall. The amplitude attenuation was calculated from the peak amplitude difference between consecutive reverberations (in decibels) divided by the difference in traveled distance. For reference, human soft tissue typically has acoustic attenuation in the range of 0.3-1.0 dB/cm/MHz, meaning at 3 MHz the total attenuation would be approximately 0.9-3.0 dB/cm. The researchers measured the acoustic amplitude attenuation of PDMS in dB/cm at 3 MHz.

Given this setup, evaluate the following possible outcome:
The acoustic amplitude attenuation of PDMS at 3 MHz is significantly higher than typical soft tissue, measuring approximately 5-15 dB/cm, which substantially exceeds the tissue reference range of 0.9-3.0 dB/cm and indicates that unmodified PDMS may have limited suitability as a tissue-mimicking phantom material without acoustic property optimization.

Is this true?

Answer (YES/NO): YES